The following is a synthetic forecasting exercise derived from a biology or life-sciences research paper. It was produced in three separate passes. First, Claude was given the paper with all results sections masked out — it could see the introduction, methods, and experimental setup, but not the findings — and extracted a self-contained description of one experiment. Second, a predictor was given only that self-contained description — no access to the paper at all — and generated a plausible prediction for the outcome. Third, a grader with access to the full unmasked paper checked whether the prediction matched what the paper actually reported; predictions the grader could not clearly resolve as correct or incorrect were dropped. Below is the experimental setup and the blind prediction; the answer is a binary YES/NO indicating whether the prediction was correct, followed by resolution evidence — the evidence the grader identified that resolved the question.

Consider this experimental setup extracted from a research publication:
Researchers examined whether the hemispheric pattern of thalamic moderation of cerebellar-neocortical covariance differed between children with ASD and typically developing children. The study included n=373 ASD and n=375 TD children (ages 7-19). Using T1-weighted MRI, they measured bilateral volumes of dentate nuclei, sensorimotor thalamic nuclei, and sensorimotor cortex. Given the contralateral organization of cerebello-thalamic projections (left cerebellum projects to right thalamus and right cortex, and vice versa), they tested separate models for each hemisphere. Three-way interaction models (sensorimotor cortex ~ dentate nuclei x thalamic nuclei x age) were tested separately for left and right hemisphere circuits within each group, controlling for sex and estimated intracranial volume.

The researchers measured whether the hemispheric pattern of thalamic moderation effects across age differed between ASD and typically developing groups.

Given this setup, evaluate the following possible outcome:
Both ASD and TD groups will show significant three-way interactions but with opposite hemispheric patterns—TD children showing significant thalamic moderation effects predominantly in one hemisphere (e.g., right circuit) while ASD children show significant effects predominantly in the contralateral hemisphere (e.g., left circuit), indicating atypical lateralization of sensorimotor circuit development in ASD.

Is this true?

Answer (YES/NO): YES